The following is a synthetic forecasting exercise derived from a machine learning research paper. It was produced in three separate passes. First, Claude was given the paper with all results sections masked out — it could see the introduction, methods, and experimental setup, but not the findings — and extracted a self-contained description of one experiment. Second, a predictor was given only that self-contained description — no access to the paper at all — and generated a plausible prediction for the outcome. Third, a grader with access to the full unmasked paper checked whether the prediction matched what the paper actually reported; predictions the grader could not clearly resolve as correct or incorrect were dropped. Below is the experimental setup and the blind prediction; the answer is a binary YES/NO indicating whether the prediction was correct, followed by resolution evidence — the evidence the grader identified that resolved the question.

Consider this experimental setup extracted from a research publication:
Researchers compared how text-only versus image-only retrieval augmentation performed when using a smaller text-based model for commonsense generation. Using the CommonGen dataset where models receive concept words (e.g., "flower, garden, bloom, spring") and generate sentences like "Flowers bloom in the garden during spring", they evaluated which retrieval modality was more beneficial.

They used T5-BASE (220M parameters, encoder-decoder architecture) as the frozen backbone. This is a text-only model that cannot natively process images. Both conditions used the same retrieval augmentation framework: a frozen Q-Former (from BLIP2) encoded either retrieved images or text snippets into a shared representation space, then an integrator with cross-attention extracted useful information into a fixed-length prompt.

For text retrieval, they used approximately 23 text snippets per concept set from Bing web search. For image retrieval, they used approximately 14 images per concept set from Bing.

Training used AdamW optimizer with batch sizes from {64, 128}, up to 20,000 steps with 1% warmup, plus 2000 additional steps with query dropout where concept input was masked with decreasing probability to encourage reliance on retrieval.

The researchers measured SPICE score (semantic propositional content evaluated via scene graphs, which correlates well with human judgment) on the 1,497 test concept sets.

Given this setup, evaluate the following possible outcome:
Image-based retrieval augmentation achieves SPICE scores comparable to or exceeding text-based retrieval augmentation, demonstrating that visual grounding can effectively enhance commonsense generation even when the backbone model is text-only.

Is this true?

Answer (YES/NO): YES